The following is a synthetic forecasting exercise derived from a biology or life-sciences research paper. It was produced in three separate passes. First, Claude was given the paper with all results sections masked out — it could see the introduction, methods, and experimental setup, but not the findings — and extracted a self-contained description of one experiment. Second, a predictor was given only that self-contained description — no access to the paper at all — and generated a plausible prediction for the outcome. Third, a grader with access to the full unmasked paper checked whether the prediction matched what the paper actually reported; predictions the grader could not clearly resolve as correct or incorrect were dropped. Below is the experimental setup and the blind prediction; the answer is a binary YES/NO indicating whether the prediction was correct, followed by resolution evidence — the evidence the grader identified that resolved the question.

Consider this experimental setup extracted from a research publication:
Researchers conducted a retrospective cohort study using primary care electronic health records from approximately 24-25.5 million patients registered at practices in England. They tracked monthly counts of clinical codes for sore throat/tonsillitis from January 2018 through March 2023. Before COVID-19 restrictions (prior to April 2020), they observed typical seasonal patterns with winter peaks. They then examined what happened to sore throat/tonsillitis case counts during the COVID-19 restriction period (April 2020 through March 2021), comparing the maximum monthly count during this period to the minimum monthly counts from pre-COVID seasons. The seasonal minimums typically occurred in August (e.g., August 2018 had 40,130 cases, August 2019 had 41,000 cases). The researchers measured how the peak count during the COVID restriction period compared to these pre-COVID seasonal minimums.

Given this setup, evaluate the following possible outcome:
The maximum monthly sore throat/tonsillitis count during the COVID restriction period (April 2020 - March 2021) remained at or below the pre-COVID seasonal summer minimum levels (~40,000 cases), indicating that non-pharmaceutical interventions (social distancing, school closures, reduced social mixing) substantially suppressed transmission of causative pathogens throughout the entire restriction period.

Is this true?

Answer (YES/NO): YES